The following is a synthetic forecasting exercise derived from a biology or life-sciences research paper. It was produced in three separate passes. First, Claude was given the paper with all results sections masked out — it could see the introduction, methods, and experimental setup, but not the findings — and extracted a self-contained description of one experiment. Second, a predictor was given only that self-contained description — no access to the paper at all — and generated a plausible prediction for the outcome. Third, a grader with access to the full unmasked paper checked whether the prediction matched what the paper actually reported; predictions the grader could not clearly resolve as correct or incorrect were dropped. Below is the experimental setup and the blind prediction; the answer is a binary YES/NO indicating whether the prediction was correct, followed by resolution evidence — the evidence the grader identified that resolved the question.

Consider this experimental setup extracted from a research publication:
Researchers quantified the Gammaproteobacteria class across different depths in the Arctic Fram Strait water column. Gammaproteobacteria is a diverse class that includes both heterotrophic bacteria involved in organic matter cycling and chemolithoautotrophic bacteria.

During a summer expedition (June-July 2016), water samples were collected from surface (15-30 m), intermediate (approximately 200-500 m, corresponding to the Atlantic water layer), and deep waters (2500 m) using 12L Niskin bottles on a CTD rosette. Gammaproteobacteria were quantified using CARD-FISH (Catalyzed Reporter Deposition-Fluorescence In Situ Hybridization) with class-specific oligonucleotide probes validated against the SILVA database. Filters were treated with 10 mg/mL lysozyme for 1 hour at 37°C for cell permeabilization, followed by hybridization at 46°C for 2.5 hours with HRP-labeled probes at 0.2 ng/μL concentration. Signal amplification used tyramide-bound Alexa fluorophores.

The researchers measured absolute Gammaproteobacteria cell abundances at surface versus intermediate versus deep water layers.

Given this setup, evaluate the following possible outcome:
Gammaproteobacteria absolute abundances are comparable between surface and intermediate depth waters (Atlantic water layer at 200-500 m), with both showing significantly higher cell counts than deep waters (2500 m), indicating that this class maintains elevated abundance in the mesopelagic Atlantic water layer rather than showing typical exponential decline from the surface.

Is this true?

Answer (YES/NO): NO